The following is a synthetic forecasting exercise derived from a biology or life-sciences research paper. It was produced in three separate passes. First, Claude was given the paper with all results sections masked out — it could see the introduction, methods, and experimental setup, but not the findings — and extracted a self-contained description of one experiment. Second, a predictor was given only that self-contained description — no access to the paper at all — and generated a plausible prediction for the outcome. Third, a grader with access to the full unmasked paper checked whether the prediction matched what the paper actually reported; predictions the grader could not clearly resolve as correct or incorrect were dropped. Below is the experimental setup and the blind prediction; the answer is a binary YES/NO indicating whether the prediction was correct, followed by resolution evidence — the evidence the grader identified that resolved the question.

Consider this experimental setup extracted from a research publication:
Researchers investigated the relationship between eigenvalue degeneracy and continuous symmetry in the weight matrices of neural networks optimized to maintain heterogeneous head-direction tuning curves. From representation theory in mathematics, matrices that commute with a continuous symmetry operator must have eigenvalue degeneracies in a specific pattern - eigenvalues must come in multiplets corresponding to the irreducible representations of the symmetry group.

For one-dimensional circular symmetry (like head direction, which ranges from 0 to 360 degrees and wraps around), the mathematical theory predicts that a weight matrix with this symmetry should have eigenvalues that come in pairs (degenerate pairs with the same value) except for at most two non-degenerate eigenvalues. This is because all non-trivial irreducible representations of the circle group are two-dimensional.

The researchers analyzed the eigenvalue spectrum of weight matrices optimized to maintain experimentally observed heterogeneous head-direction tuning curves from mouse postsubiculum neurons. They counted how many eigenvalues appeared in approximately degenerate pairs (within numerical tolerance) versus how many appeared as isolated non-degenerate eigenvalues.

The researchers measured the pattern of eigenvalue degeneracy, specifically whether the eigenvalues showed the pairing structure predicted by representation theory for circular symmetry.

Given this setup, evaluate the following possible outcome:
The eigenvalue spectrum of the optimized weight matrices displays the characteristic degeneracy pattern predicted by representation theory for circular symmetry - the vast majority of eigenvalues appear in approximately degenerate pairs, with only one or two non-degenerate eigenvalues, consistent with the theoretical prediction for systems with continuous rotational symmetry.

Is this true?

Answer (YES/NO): YES